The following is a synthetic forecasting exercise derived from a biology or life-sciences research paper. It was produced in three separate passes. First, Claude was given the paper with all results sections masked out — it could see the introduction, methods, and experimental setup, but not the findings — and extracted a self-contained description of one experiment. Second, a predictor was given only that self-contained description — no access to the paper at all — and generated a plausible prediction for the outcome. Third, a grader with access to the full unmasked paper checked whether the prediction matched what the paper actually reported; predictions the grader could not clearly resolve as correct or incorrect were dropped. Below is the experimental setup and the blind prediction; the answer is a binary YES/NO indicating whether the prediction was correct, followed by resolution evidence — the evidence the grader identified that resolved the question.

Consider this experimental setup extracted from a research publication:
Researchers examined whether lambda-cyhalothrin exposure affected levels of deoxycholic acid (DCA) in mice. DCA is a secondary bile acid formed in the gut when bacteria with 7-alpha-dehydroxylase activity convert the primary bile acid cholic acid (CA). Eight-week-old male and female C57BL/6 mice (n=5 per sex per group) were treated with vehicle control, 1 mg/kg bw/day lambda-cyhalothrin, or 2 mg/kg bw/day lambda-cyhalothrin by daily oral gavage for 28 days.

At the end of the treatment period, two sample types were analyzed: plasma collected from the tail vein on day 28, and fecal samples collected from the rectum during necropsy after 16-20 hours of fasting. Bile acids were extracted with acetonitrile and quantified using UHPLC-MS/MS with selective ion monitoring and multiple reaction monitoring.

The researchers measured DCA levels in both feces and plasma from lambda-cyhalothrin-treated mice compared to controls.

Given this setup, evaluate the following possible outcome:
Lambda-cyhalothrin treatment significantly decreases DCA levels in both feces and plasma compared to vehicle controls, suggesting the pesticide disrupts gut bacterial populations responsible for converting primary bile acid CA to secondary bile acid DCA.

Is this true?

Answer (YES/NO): NO